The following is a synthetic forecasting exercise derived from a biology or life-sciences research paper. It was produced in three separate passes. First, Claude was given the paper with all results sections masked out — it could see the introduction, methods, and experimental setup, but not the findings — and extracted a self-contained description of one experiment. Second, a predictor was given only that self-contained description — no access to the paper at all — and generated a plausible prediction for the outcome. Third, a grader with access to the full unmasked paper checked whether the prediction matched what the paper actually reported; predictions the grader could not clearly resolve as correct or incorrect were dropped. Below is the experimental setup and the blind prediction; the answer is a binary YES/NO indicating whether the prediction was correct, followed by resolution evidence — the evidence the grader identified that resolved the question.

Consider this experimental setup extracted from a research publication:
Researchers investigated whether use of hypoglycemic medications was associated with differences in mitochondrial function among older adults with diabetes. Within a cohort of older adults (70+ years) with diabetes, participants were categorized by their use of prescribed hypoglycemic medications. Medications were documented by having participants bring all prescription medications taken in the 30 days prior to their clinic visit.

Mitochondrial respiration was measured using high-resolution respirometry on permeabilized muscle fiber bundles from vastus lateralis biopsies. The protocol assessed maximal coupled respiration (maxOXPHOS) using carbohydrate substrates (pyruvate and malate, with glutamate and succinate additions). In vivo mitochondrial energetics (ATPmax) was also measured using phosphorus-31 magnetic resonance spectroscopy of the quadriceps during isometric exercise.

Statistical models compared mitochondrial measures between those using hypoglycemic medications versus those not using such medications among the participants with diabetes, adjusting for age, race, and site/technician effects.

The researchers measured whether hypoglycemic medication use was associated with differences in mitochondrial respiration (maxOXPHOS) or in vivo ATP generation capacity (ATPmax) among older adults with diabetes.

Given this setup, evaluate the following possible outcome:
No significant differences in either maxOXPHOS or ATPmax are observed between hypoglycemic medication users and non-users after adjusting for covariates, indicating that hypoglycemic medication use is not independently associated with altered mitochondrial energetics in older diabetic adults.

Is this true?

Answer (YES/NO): NO